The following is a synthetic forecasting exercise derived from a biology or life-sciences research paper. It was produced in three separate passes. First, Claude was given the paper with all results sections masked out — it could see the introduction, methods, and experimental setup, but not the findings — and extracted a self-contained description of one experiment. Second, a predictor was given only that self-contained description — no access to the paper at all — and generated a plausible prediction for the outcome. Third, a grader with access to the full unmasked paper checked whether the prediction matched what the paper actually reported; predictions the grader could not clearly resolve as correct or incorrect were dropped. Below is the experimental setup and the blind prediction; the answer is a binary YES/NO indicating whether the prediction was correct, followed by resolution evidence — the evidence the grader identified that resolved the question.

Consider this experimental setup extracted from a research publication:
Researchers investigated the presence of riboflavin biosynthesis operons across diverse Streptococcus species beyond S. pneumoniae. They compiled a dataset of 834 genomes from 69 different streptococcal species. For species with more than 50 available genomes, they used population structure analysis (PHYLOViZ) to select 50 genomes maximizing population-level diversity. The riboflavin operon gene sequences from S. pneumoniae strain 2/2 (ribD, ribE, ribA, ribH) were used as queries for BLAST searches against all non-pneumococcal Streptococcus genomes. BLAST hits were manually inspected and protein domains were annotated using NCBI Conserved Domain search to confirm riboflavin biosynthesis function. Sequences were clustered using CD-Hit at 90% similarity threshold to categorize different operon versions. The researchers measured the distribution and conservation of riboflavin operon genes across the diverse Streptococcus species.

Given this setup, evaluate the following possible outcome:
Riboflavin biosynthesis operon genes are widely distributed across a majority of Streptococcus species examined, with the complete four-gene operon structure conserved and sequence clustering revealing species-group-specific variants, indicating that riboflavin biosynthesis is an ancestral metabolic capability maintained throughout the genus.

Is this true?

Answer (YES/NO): NO